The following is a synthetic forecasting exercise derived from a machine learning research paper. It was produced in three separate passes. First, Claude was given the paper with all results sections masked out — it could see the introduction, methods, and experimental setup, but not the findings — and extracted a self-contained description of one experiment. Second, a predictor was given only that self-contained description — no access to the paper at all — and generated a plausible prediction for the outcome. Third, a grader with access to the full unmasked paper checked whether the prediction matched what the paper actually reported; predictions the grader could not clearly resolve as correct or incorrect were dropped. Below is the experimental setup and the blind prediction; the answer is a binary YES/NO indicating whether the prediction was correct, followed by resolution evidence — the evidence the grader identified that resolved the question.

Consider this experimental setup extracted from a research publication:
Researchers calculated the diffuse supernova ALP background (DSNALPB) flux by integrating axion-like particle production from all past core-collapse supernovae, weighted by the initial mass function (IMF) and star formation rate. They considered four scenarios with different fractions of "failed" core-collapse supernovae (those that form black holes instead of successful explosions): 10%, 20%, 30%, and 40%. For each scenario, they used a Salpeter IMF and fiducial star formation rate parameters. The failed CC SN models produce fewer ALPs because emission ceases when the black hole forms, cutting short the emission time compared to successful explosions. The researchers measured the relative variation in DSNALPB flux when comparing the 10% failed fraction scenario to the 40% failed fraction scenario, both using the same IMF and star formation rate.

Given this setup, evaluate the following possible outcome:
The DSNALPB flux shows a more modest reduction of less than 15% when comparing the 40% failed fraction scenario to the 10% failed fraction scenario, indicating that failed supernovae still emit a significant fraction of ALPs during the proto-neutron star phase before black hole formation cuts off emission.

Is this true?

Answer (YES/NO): NO